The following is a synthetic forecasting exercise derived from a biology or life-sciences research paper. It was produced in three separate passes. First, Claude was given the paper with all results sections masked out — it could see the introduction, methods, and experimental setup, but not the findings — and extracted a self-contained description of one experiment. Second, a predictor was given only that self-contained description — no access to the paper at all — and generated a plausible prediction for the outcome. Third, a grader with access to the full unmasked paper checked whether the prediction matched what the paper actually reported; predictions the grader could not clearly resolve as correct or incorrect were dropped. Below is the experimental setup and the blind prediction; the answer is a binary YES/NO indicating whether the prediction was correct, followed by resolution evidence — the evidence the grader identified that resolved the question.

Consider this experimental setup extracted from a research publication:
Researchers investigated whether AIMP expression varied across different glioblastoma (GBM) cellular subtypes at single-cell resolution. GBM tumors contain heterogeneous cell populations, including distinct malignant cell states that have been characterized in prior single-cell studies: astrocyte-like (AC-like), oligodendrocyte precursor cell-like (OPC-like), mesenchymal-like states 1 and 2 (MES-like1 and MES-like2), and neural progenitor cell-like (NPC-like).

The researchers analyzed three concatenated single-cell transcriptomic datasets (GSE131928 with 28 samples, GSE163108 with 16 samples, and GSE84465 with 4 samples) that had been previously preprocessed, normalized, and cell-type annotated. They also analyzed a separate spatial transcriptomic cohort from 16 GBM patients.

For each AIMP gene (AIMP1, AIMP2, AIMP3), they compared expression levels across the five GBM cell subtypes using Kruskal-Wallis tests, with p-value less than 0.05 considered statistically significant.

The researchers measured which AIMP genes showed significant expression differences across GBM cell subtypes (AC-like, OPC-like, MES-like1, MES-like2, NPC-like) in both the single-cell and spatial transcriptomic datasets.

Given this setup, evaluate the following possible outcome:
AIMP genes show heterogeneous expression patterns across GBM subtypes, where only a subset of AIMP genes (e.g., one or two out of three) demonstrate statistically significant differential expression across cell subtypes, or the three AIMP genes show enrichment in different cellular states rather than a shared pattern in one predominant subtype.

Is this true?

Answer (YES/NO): YES